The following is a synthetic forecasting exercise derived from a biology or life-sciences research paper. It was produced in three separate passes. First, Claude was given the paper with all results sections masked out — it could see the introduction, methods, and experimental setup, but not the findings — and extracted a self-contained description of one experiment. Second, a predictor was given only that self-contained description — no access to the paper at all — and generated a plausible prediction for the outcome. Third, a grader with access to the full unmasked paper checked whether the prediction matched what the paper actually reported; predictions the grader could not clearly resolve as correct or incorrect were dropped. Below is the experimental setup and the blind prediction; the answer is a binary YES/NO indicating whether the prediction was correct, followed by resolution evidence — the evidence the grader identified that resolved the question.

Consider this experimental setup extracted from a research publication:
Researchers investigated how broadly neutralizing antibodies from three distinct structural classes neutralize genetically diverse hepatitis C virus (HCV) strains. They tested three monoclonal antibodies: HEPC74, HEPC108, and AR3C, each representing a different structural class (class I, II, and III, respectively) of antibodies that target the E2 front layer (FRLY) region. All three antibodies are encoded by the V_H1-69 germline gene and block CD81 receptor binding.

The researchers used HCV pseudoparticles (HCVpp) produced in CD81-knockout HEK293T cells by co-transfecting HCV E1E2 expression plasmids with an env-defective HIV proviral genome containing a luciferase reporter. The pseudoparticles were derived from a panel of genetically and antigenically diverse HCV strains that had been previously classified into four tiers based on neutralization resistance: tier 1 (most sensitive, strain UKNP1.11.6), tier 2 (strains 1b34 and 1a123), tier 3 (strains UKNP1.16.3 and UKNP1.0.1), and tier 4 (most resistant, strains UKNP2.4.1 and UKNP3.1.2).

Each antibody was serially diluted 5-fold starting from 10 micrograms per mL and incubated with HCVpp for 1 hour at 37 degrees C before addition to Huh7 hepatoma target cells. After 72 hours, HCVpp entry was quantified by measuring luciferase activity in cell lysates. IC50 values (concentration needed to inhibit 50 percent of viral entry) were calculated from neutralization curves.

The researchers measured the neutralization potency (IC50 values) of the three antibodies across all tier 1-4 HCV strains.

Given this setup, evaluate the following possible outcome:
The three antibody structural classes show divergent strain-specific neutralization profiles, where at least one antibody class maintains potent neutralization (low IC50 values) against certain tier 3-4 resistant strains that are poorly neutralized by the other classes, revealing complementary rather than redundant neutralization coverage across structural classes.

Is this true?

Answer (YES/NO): YES